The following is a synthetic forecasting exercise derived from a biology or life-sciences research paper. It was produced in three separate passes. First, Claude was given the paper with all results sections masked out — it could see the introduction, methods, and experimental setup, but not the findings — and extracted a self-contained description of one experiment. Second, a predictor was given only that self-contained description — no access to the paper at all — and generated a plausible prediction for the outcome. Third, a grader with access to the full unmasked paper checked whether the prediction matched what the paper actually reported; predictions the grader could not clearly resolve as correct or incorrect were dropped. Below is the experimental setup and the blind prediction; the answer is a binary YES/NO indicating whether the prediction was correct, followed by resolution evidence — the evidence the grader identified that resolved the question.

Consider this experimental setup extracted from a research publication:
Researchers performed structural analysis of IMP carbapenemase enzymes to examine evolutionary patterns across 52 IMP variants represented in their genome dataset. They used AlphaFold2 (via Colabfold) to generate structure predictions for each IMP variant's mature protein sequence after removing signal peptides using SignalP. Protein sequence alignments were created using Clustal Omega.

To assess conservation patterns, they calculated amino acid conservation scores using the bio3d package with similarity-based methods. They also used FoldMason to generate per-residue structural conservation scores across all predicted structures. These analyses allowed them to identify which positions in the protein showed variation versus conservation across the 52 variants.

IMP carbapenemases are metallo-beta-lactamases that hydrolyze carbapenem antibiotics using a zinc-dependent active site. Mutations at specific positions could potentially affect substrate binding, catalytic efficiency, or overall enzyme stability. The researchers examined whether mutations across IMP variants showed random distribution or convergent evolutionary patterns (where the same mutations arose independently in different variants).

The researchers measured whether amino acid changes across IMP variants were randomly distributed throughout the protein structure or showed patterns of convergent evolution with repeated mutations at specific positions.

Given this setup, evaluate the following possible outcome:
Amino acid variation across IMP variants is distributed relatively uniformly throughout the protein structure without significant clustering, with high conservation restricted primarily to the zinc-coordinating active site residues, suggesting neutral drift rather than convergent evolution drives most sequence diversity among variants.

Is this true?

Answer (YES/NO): NO